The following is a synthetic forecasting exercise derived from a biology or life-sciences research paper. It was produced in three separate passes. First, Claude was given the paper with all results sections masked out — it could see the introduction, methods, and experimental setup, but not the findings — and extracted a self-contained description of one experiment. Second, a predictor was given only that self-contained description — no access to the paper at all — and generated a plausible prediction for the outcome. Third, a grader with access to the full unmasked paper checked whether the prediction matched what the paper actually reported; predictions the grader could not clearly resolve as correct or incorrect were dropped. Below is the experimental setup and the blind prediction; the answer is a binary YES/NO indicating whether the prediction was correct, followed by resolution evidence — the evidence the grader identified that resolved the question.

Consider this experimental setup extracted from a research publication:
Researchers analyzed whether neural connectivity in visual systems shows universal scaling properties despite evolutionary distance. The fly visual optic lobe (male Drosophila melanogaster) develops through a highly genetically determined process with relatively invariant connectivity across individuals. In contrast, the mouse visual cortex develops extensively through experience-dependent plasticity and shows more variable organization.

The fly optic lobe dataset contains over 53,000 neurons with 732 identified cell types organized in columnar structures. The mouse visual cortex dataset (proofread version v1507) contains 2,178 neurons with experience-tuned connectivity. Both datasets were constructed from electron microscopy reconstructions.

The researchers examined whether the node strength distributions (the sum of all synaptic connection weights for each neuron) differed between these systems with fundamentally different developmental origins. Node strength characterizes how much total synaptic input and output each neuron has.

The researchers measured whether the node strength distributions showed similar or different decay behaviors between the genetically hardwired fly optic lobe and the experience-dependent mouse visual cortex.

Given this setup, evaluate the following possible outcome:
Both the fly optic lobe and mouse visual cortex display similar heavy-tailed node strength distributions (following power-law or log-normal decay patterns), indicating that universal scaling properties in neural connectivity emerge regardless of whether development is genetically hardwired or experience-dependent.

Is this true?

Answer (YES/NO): YES